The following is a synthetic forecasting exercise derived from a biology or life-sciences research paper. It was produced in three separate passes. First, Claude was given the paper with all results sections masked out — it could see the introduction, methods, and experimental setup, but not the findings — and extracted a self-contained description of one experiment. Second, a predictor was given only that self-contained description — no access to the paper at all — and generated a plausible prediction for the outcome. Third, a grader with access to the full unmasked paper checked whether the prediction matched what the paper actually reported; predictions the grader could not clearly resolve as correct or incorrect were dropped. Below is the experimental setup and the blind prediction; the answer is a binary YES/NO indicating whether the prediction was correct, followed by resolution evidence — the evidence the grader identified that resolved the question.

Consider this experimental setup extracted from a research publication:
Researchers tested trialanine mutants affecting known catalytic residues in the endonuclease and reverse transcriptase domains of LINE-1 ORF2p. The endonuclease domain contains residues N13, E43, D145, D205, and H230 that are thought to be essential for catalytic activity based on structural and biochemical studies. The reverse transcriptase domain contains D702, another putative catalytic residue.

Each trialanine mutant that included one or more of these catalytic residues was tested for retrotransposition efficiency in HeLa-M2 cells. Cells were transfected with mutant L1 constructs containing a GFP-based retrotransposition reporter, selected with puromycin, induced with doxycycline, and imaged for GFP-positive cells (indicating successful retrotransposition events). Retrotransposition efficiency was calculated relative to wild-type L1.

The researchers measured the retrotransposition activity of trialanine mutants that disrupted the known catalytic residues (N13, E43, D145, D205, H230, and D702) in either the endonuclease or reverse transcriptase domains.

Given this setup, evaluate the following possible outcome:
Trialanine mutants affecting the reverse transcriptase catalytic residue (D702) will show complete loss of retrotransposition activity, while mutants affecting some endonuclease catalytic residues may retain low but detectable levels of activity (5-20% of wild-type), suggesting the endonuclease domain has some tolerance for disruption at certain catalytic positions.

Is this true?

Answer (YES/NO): NO